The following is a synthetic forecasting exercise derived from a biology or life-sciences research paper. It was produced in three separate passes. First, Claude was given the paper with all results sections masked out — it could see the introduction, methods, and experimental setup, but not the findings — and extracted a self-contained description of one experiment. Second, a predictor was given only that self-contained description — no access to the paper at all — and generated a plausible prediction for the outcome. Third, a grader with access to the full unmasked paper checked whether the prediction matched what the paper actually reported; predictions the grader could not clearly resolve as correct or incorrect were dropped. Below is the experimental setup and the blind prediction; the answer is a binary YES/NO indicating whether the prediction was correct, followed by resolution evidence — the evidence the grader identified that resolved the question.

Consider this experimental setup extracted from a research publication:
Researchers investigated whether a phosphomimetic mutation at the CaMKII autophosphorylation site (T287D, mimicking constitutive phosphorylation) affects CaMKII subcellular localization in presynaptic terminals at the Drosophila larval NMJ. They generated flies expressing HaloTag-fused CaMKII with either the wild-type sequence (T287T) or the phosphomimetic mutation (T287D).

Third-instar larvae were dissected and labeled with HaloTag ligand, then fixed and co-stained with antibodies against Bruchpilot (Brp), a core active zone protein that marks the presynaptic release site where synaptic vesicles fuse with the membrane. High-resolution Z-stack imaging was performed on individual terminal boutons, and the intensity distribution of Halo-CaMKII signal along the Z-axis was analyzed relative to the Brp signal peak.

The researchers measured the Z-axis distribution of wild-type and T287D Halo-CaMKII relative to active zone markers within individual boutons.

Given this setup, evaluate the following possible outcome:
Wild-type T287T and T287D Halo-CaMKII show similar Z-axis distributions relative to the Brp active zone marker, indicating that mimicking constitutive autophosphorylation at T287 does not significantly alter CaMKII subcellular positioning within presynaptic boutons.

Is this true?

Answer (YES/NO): NO